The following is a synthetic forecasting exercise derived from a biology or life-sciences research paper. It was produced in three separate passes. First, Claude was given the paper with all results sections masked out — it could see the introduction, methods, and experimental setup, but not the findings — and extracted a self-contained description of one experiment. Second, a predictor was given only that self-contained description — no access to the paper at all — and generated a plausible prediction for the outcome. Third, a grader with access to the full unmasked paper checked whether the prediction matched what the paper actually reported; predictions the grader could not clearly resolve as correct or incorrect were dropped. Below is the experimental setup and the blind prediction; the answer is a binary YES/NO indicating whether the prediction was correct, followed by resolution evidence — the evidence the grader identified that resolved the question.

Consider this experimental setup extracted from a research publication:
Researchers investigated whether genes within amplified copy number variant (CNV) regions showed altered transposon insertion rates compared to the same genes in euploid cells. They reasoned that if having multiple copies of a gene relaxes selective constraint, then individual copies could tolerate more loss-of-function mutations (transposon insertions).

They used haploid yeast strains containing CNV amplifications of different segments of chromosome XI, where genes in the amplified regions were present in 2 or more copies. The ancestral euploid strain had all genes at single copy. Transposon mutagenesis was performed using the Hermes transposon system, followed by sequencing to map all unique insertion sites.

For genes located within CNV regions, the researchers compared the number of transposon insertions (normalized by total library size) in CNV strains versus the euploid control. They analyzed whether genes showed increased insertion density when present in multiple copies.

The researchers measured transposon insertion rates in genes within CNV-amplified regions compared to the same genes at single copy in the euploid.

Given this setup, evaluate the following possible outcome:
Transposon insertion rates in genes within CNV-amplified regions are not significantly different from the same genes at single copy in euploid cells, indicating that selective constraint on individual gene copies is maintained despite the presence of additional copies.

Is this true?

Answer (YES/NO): NO